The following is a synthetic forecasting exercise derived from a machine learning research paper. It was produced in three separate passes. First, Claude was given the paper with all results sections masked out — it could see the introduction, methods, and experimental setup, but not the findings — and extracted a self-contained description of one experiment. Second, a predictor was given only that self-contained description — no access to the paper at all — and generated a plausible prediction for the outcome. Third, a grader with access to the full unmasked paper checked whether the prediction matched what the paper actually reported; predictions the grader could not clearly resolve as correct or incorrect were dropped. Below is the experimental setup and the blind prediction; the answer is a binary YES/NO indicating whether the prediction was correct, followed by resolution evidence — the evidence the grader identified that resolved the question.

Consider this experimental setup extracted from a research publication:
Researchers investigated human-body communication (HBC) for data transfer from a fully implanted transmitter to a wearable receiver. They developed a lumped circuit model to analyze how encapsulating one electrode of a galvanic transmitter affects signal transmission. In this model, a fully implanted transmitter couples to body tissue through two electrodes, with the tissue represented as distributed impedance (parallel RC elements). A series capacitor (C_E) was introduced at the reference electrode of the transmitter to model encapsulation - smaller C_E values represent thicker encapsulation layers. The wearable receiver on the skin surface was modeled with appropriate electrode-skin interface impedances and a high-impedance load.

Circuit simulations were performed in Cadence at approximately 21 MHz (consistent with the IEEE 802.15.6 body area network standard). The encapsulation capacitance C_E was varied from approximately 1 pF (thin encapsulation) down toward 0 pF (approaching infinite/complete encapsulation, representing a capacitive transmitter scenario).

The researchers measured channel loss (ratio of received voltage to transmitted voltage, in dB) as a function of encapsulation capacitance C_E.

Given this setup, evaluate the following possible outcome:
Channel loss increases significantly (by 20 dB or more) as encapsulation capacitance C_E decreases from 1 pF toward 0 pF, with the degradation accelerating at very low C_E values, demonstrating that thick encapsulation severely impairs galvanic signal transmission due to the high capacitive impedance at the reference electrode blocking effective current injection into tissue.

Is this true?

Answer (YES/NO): NO